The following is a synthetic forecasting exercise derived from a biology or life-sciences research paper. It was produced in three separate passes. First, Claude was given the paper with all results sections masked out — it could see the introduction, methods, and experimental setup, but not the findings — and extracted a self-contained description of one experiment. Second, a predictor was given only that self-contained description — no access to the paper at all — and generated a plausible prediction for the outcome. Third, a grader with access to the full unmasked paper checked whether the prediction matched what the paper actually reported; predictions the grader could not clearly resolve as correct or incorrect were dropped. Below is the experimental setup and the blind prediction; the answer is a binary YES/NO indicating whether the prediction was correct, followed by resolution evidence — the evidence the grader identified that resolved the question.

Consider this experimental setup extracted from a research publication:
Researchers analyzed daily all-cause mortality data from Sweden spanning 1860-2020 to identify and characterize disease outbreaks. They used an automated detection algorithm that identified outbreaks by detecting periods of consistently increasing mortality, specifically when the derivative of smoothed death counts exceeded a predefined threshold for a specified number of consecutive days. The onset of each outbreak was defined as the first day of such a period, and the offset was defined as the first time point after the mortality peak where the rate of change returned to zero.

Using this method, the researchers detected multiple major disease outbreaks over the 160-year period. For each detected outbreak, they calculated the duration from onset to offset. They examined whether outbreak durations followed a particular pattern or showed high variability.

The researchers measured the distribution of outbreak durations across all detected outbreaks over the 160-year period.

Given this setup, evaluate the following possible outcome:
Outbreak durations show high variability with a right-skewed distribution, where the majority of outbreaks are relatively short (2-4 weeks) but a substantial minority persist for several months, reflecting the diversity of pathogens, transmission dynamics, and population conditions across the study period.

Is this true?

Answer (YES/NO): NO